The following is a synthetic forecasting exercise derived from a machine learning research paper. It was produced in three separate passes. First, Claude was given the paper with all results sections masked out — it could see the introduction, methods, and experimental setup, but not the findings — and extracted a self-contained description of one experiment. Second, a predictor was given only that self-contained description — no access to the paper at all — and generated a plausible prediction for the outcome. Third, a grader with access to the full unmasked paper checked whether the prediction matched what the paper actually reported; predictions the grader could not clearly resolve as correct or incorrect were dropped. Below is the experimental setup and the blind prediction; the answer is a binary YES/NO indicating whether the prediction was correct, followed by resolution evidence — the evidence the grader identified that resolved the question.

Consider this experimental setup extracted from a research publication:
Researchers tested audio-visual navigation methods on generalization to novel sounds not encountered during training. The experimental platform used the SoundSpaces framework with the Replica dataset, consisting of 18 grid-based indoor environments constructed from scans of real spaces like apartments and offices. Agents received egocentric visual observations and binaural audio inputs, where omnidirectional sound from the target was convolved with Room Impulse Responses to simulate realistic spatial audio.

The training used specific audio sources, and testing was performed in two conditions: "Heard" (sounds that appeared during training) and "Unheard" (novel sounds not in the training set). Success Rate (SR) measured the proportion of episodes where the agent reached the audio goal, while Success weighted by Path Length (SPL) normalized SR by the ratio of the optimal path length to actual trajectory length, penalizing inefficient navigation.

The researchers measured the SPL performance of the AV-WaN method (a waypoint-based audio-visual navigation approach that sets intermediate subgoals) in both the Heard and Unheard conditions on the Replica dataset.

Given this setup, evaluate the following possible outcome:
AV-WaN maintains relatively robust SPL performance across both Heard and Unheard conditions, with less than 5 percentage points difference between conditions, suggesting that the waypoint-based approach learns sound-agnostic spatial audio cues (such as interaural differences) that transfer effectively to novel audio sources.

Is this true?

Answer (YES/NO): NO